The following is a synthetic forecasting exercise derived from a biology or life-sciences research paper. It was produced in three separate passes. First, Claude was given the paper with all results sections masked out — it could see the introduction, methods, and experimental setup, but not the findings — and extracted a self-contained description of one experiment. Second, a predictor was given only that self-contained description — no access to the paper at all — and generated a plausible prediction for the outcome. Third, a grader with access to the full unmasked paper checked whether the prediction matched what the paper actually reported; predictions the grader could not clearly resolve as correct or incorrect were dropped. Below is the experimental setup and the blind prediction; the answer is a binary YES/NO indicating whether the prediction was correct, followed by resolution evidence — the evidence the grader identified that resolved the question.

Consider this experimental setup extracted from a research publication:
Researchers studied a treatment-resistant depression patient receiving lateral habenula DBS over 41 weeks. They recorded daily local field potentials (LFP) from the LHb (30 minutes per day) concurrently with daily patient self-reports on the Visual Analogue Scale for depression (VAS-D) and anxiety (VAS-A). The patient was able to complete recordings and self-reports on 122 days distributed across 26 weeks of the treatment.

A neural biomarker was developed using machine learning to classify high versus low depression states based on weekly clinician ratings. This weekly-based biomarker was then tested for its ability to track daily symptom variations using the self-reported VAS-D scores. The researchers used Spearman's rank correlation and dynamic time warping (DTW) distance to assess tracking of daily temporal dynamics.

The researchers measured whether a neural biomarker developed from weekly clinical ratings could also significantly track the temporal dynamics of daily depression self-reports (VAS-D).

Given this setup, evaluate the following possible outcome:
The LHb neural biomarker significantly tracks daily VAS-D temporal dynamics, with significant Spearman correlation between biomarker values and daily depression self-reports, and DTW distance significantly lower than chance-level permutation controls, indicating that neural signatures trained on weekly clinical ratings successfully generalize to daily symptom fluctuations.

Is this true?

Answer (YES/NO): YES